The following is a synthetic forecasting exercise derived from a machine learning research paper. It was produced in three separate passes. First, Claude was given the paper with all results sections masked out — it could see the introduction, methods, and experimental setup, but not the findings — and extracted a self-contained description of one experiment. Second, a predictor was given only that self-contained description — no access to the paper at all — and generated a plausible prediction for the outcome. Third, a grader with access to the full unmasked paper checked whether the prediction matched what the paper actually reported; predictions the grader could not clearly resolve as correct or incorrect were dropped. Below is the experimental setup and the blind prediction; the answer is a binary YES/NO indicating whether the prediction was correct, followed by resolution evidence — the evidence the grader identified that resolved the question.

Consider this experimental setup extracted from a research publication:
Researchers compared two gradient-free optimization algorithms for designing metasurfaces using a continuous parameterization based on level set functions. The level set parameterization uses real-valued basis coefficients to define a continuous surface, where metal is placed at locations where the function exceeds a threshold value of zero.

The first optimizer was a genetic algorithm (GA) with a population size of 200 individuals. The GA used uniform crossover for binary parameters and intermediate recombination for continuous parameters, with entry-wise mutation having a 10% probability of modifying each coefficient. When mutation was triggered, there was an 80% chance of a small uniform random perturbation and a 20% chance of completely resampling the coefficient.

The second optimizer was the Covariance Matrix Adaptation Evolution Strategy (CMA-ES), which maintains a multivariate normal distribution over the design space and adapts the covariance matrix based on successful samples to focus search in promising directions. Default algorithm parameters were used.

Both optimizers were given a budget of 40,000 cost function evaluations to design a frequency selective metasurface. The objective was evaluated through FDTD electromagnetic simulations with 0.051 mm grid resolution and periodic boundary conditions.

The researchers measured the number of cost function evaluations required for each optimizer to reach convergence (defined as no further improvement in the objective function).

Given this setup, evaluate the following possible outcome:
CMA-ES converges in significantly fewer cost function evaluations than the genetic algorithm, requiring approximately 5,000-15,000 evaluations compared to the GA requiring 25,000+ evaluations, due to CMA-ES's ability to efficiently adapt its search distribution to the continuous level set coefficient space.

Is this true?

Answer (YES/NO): NO